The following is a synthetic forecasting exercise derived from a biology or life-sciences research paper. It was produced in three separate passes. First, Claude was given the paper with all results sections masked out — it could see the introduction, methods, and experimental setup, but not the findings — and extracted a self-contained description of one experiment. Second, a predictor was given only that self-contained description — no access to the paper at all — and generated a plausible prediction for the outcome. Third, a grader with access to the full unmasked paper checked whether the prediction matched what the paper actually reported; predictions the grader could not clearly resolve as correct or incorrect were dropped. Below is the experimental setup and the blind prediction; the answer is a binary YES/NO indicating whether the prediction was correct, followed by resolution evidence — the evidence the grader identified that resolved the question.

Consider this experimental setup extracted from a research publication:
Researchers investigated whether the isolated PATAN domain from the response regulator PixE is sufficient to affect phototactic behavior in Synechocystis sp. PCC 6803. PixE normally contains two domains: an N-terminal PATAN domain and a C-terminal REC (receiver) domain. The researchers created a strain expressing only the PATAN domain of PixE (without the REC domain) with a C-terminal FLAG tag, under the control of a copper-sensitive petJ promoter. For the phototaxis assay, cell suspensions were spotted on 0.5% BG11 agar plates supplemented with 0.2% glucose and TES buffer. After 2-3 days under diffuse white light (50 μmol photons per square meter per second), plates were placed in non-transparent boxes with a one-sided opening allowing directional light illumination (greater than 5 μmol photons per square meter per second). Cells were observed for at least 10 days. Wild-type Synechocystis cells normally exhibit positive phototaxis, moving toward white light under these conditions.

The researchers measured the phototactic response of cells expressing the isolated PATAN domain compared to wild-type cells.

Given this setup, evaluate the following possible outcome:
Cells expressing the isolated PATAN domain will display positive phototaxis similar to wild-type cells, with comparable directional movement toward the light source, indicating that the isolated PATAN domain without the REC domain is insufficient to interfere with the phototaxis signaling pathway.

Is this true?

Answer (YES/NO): NO